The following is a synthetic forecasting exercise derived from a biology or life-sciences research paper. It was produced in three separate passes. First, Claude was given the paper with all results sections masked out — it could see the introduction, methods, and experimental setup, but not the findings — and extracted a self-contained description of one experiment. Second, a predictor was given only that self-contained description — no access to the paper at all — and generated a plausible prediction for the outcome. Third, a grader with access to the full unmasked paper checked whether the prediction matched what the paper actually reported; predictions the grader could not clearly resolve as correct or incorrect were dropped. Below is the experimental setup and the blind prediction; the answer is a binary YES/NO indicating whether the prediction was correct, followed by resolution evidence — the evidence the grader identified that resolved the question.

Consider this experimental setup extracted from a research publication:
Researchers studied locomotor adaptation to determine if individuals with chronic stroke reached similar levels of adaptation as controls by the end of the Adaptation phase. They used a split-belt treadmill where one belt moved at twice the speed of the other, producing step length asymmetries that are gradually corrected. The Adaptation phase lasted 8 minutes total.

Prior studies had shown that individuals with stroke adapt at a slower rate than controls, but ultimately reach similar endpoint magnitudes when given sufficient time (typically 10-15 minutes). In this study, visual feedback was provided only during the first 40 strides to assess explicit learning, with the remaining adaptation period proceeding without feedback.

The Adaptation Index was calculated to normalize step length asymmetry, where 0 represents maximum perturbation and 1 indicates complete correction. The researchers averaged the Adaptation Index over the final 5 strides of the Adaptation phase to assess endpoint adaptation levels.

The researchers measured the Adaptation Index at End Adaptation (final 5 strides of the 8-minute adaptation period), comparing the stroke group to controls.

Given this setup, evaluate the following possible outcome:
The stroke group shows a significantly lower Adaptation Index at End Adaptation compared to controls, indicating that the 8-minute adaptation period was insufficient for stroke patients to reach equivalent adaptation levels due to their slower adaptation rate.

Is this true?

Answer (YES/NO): YES